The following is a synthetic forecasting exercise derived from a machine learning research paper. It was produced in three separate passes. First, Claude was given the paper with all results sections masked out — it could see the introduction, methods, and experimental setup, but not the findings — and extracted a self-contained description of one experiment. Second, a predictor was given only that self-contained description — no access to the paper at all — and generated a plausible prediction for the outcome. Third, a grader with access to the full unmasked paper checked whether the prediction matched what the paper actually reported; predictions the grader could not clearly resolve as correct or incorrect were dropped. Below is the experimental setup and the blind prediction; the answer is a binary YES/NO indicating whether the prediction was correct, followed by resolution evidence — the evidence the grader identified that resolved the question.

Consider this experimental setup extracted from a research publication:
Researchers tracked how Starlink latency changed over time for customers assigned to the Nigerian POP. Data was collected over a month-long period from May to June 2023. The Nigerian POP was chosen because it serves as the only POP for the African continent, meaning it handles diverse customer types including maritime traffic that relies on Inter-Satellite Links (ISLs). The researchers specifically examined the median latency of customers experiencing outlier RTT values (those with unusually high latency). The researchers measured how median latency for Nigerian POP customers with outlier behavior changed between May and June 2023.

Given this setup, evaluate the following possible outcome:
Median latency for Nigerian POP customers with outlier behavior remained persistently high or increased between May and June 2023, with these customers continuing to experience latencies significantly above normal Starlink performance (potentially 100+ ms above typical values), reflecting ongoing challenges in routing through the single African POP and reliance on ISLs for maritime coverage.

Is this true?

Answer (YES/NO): NO